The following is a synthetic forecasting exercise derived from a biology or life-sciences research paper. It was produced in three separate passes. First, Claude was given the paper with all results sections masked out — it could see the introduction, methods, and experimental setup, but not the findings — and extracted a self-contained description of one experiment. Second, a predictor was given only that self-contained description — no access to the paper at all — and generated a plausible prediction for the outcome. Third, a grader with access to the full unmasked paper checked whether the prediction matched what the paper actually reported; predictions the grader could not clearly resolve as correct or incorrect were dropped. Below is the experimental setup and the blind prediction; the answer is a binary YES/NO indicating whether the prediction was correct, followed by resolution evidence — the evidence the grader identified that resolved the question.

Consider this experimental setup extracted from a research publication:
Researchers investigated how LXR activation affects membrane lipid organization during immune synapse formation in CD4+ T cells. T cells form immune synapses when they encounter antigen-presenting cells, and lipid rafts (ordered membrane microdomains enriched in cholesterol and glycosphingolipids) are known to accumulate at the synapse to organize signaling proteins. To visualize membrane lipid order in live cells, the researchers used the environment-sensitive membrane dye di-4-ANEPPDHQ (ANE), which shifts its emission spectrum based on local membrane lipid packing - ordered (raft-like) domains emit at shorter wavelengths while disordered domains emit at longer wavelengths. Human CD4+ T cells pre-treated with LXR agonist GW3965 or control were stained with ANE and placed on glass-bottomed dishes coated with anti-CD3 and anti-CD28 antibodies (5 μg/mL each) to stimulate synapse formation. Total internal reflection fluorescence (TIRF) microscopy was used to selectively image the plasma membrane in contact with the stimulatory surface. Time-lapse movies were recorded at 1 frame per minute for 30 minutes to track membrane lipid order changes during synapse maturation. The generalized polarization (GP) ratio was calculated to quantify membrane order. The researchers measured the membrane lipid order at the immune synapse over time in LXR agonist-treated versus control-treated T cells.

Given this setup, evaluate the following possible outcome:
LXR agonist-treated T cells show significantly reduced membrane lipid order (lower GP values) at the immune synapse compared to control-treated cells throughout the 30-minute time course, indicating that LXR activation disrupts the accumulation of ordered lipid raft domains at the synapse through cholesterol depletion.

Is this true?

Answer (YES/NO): NO